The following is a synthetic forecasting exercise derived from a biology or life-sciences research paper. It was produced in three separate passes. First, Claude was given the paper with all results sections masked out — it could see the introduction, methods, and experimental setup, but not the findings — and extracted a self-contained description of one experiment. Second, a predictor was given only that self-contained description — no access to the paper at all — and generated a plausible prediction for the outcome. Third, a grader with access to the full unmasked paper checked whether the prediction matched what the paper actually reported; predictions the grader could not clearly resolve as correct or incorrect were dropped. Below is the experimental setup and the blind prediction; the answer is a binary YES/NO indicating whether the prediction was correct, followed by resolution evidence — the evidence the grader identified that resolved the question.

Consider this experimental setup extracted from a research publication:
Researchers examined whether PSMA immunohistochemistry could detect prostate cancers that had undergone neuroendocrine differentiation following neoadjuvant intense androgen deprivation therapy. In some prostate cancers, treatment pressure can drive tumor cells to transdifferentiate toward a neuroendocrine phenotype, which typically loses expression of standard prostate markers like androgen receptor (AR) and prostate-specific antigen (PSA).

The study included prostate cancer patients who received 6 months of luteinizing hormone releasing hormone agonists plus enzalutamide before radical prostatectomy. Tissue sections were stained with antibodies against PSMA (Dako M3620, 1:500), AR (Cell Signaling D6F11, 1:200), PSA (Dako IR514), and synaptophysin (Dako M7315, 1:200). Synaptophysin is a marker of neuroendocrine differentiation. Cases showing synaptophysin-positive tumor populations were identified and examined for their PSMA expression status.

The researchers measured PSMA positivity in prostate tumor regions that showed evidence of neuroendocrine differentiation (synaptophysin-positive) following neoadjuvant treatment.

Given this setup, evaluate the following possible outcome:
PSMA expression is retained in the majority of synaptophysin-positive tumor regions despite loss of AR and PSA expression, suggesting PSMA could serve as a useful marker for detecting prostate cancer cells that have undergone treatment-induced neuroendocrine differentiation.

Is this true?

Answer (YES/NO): YES